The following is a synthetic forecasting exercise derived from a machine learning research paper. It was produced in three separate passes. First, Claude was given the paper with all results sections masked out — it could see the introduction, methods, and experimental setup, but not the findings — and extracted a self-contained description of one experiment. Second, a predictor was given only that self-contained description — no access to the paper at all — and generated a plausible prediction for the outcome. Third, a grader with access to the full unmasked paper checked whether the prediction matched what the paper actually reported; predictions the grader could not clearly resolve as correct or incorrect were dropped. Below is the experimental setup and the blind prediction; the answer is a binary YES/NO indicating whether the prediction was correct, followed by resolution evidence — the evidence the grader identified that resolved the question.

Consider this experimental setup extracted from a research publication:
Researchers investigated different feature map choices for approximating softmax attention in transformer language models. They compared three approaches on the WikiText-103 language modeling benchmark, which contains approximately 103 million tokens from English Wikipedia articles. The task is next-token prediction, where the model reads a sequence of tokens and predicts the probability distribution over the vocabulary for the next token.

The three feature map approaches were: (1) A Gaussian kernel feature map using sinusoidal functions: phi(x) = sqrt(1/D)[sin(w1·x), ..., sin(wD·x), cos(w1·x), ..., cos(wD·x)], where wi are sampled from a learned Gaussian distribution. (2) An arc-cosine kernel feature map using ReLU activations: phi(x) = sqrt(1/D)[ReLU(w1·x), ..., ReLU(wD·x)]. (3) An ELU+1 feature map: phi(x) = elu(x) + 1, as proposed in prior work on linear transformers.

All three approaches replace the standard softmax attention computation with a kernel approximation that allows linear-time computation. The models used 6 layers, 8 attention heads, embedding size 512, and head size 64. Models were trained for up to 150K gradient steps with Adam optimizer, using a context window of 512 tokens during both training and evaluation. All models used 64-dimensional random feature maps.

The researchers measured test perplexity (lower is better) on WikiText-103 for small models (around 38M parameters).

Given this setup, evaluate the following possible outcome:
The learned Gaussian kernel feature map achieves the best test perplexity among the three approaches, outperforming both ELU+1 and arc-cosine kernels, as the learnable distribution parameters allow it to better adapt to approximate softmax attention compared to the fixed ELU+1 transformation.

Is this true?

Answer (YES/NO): YES